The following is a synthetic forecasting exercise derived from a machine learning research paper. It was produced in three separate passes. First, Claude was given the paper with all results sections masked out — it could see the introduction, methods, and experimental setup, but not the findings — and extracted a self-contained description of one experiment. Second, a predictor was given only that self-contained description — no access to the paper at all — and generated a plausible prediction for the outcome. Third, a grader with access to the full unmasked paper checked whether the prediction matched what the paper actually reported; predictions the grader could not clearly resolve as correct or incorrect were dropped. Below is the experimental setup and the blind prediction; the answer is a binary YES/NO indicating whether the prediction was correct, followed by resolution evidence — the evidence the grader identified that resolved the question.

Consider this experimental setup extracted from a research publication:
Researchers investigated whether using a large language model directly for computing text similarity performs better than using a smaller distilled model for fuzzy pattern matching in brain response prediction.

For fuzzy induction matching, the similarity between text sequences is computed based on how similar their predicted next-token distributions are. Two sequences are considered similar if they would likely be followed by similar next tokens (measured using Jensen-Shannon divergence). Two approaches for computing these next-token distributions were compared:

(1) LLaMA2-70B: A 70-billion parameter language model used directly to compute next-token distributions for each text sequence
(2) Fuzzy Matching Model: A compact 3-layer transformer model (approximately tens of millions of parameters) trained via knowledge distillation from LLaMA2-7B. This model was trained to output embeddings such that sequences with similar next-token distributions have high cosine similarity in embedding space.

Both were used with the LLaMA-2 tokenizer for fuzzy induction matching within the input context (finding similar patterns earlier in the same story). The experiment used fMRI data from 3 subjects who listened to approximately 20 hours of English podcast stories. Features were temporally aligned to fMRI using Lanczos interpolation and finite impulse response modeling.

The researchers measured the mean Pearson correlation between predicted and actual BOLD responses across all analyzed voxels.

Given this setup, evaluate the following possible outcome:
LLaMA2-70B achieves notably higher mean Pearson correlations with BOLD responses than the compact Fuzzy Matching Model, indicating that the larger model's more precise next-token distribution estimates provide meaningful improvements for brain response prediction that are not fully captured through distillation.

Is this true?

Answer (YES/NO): NO